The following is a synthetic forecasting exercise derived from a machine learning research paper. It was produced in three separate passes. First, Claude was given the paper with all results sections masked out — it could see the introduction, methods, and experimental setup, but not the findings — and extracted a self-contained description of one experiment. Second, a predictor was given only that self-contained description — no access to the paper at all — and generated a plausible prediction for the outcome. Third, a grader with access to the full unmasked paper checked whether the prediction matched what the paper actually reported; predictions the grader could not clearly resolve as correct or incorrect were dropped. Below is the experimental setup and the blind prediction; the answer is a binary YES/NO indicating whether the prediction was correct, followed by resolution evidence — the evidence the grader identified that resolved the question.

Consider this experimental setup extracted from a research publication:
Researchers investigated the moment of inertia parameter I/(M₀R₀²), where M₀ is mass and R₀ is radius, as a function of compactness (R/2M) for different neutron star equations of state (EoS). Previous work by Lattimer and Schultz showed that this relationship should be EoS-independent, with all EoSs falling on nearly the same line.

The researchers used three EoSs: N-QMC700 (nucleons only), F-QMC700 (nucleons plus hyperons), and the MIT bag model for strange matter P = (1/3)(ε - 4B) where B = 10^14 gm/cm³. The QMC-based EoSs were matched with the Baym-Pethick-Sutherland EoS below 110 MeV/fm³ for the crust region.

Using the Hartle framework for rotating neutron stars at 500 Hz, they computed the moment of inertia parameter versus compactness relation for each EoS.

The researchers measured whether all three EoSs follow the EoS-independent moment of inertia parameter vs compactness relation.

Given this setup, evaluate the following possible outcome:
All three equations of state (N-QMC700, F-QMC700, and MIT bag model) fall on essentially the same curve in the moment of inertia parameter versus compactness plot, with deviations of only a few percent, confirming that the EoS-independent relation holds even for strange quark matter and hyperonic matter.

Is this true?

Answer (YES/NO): NO